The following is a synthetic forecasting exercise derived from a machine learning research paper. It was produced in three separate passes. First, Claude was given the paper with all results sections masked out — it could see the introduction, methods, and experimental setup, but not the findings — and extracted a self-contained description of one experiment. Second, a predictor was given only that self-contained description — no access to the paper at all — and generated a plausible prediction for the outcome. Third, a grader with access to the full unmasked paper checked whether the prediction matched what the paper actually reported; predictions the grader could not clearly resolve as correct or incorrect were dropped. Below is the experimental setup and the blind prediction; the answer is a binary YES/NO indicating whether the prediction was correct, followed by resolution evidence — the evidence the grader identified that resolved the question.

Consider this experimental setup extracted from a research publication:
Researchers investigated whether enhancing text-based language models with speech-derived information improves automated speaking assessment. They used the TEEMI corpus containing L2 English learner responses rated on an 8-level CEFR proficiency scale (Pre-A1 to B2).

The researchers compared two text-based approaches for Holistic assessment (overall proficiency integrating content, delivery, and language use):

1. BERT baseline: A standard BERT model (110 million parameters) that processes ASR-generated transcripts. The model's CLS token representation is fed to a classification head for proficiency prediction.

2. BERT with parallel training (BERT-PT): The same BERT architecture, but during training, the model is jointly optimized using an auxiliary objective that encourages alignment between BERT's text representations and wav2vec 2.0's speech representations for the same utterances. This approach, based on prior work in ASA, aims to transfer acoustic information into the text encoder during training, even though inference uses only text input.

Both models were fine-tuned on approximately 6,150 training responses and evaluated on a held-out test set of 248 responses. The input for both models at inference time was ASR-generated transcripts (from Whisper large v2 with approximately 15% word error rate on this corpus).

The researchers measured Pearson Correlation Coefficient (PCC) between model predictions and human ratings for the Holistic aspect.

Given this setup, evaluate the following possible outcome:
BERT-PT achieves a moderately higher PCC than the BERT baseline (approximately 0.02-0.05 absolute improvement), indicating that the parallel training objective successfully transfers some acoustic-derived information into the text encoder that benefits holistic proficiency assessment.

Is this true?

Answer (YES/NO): NO